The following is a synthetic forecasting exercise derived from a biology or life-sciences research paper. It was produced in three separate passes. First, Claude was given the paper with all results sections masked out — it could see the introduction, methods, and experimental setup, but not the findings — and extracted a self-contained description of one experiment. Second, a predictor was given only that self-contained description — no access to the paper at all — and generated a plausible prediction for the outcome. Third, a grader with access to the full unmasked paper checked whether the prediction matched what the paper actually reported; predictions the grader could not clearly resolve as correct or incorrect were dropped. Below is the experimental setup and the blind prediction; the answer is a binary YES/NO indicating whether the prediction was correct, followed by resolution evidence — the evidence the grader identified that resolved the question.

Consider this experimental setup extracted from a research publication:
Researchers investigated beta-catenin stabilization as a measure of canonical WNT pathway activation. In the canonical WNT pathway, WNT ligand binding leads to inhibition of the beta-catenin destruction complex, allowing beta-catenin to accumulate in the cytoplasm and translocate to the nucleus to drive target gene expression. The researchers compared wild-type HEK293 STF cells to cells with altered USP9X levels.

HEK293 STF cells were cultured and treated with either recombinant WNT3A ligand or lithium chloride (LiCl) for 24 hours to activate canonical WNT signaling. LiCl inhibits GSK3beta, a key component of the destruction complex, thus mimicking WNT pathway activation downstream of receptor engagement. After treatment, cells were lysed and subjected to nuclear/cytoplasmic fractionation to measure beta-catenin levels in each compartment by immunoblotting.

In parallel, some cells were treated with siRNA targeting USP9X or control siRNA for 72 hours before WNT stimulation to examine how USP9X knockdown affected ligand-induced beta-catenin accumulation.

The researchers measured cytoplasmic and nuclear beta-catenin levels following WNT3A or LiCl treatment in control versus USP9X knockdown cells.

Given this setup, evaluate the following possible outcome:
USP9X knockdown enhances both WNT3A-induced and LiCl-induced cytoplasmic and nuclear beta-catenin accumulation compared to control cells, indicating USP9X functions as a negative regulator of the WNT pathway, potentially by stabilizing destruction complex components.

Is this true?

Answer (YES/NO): NO